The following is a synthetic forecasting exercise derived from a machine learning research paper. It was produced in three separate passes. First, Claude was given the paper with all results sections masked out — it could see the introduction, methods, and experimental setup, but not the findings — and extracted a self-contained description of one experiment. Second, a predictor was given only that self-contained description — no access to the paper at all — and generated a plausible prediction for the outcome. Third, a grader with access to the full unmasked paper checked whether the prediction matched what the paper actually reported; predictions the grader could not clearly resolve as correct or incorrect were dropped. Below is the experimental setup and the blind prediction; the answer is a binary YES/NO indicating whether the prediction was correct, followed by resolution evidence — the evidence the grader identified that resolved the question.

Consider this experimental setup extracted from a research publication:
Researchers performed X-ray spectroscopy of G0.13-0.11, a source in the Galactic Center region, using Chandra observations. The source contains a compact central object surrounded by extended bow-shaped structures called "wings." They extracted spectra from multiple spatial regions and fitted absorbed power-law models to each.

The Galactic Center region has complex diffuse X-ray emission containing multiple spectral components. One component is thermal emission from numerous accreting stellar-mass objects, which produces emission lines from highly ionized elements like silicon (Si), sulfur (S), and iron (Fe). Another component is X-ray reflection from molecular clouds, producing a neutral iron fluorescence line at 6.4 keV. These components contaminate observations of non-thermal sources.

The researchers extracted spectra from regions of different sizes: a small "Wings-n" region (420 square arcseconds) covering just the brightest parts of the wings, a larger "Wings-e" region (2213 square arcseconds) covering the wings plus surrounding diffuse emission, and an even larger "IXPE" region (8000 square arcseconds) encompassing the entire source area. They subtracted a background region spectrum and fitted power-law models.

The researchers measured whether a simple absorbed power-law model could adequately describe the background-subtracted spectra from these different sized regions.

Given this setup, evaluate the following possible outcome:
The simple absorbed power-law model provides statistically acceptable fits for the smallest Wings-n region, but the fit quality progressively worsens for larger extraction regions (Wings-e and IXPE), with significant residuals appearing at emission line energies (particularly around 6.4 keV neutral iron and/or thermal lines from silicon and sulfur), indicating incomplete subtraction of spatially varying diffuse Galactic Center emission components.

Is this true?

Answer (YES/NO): YES